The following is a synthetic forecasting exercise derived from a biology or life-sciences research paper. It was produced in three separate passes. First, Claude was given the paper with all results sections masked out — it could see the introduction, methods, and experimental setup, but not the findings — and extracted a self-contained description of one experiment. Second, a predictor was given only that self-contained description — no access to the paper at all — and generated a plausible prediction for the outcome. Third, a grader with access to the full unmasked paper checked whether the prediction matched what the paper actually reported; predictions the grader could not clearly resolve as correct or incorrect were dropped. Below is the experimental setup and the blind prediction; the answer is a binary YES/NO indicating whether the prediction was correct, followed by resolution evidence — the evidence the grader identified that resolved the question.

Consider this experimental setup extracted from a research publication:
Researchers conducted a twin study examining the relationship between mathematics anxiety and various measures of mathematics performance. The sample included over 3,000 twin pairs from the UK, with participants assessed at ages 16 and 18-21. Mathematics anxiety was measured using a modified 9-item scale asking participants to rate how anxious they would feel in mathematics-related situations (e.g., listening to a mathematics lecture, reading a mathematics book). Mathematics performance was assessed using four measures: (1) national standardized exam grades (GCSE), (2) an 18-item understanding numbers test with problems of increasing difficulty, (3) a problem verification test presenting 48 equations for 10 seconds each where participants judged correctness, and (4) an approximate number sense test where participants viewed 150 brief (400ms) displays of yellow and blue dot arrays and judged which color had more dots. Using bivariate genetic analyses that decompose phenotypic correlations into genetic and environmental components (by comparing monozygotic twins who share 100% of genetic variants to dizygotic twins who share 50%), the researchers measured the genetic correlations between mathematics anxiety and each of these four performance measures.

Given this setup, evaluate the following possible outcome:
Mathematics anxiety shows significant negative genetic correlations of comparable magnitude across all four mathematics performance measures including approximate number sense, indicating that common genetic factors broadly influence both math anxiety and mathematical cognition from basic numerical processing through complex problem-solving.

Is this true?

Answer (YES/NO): NO